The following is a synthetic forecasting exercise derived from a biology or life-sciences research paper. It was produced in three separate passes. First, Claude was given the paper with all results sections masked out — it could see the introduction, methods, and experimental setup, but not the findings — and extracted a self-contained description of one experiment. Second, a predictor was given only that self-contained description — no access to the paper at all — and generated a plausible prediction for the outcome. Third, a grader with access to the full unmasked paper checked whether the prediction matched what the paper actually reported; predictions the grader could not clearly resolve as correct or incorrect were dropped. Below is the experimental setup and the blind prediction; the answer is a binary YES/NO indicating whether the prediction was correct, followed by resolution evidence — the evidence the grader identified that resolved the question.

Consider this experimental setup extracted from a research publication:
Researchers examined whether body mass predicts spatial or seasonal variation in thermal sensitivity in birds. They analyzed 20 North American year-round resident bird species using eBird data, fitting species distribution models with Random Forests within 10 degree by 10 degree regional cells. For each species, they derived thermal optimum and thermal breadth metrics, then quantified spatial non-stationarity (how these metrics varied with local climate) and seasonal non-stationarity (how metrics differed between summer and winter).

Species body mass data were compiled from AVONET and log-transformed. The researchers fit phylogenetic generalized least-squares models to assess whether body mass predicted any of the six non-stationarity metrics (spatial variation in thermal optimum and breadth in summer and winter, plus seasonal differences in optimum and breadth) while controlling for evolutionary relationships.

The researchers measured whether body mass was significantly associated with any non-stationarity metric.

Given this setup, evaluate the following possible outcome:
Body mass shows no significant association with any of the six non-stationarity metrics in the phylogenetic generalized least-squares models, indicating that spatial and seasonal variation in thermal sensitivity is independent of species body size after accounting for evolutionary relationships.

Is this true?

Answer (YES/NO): YES